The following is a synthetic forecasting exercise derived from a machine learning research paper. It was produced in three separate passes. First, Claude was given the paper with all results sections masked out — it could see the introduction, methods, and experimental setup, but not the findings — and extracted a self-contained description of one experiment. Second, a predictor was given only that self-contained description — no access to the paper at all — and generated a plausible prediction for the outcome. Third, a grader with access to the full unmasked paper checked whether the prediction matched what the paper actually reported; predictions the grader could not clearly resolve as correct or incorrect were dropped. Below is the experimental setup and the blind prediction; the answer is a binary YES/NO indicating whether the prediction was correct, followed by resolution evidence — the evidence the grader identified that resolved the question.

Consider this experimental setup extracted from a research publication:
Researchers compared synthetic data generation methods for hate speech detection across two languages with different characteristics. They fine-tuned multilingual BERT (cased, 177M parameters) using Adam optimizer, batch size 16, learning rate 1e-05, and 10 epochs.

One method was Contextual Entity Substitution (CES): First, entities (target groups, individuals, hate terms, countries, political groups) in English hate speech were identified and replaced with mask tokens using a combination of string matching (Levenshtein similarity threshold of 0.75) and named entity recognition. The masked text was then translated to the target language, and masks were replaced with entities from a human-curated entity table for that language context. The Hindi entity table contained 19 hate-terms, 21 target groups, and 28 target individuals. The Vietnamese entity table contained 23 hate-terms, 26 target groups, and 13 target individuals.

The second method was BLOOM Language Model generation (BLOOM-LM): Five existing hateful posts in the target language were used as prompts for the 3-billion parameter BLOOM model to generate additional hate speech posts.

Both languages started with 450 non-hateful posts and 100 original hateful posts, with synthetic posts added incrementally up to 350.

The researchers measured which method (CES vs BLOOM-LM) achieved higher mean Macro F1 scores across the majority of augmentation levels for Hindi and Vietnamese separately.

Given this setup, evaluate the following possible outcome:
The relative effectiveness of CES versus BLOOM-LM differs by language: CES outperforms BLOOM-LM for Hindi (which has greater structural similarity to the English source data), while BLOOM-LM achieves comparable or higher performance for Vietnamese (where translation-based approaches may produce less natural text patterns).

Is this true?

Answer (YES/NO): YES